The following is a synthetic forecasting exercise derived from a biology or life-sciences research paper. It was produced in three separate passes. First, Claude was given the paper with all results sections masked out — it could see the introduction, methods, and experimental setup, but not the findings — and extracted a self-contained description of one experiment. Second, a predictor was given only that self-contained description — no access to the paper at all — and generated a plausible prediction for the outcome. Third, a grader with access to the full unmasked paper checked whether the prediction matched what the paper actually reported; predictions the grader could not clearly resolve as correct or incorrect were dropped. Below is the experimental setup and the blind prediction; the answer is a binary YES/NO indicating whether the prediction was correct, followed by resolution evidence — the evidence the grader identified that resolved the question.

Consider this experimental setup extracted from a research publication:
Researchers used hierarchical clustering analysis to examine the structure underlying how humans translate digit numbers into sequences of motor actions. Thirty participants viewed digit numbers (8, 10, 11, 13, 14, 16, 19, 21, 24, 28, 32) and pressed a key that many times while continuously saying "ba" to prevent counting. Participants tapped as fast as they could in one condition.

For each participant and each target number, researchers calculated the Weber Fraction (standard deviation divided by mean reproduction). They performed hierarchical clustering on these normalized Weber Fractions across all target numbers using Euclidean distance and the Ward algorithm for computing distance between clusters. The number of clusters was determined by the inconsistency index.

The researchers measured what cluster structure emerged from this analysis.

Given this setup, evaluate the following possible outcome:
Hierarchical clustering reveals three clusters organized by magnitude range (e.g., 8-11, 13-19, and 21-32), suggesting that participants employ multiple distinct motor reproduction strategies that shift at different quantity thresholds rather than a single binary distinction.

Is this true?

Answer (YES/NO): NO